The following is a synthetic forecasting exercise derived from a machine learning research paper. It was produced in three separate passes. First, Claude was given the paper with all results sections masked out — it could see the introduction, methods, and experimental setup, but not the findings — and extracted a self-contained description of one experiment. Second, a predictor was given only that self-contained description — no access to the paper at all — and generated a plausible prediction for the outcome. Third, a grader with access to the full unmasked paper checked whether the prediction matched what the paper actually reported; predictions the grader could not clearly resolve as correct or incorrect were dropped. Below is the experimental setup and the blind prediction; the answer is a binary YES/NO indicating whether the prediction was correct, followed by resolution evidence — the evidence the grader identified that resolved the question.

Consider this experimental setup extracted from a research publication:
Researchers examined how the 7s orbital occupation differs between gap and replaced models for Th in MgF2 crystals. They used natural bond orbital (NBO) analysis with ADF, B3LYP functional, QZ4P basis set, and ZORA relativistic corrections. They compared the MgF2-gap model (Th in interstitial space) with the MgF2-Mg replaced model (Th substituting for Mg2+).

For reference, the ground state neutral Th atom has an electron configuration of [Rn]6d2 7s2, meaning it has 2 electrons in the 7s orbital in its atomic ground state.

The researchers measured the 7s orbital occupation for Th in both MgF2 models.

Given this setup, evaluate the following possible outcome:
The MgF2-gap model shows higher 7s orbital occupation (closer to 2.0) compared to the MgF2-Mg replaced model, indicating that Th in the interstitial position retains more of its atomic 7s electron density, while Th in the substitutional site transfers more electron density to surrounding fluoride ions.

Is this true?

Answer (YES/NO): NO